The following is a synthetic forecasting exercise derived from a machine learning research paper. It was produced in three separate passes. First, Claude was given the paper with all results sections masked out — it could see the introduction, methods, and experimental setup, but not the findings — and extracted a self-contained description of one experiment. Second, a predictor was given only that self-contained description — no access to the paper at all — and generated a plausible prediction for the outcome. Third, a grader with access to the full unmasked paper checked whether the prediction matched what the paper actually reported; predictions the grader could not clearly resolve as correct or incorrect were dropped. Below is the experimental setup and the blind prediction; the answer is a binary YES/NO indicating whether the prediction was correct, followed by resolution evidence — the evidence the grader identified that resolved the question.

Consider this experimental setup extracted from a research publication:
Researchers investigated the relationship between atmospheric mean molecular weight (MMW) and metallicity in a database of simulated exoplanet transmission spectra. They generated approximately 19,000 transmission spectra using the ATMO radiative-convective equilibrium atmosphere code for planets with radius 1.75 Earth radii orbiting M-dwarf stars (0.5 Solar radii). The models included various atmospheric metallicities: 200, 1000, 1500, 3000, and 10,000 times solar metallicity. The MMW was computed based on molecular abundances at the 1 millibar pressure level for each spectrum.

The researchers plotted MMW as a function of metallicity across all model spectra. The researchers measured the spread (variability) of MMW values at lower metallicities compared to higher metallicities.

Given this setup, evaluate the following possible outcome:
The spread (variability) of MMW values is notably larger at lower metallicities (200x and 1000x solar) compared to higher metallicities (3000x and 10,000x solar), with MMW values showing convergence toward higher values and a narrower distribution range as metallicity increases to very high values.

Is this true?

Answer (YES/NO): NO